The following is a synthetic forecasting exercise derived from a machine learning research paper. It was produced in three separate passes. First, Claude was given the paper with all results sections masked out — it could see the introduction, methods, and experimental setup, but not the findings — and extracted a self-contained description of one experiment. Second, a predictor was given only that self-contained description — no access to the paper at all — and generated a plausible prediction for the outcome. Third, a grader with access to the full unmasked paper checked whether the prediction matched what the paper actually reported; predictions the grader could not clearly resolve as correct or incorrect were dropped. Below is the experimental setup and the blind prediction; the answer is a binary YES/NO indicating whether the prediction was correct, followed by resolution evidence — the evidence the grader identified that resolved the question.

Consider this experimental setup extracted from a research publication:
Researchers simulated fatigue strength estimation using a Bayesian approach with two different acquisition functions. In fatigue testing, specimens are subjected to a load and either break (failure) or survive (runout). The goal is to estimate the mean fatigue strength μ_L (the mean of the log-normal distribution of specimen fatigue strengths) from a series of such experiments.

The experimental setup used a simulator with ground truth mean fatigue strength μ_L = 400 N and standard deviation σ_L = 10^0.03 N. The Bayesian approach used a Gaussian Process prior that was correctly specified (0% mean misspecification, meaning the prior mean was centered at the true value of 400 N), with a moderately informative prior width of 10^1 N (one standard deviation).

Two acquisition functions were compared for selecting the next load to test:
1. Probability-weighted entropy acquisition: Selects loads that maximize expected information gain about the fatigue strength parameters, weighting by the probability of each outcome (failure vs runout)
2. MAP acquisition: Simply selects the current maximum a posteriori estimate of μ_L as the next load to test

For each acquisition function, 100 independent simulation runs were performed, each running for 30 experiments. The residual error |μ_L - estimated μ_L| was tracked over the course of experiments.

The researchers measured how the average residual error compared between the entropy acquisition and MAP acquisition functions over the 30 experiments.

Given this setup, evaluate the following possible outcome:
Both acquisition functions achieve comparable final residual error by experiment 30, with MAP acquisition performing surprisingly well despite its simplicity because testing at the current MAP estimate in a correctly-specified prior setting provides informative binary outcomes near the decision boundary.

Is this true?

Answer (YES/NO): YES